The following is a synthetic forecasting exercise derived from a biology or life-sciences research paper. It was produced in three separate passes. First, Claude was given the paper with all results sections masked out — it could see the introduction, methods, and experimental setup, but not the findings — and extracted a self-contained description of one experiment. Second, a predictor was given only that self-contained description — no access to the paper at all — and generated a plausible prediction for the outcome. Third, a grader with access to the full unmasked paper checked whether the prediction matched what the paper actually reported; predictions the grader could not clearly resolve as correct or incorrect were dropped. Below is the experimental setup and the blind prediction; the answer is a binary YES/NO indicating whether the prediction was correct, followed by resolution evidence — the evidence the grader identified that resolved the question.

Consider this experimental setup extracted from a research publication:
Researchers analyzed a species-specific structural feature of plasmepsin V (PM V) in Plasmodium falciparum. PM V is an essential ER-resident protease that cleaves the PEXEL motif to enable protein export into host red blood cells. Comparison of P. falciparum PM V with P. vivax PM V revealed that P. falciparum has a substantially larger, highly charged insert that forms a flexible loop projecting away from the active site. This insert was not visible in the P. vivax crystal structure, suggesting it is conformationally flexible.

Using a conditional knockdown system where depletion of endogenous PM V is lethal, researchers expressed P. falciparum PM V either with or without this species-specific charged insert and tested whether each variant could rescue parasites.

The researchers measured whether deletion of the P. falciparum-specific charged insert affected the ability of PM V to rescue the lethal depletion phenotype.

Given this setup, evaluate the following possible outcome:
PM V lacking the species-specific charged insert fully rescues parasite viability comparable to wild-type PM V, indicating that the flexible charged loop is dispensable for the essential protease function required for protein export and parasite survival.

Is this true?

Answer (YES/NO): YES